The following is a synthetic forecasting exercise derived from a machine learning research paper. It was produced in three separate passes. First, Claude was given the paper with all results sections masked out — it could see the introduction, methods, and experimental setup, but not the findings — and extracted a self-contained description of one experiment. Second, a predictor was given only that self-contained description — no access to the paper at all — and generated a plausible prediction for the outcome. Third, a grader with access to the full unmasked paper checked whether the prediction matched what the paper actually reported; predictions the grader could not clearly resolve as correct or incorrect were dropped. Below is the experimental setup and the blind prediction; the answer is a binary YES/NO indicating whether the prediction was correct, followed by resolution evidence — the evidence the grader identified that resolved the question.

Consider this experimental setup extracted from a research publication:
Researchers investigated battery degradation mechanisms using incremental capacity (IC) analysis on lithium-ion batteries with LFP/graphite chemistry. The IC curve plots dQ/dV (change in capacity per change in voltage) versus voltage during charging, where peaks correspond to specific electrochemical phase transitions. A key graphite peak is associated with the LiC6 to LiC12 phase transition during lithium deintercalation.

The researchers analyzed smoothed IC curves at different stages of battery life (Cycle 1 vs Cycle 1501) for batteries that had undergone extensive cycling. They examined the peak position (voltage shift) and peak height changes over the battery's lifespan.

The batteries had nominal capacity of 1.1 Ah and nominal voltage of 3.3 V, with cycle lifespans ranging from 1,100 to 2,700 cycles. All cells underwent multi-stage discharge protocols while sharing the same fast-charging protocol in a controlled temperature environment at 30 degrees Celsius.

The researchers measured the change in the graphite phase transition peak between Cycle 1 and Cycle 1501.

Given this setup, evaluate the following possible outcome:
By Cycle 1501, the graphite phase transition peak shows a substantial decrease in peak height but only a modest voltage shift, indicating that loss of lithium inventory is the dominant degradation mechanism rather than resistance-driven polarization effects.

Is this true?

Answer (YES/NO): NO